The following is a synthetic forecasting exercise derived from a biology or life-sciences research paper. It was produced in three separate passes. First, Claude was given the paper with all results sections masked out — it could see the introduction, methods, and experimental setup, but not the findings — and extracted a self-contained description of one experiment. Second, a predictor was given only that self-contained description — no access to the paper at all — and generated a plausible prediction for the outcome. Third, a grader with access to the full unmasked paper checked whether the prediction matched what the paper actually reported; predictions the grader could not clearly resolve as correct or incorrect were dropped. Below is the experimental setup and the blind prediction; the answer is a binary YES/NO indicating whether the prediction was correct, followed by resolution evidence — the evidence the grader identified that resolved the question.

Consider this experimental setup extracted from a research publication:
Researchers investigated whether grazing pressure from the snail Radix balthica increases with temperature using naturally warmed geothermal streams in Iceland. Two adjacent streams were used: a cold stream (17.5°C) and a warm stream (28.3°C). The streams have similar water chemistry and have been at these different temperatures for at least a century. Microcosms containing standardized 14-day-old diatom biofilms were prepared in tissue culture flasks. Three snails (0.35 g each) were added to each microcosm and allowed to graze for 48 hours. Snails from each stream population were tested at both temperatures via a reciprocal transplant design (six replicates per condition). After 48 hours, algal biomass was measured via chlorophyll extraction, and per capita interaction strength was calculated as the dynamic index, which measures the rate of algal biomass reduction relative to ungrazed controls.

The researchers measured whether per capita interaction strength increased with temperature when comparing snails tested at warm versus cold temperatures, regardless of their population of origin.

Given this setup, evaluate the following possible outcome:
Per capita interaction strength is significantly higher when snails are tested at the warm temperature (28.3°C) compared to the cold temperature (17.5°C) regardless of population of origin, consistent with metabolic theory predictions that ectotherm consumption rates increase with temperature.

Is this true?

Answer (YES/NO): YES